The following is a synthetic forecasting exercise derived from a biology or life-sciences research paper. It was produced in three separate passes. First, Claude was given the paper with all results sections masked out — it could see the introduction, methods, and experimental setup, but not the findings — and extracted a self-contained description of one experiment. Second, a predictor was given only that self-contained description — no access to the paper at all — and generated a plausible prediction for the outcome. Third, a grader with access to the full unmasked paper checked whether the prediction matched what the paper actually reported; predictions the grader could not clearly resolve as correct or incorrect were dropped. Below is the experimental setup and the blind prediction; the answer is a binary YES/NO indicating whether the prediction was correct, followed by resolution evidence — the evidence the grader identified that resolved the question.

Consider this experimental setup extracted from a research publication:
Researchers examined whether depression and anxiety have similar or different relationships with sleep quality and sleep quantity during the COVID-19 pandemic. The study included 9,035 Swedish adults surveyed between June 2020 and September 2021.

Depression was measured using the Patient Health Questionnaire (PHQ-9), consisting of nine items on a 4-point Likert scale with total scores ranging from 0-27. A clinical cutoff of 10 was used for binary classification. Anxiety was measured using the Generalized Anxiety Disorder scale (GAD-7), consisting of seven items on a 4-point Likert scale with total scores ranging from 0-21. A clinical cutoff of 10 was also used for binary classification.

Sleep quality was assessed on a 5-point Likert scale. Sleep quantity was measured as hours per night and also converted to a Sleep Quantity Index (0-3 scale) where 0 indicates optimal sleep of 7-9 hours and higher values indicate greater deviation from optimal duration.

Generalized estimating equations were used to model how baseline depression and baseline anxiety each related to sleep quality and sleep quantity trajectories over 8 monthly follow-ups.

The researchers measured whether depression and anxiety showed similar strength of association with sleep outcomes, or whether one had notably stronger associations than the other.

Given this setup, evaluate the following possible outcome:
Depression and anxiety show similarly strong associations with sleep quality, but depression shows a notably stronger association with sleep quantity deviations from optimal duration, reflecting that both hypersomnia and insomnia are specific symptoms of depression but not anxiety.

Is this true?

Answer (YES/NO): NO